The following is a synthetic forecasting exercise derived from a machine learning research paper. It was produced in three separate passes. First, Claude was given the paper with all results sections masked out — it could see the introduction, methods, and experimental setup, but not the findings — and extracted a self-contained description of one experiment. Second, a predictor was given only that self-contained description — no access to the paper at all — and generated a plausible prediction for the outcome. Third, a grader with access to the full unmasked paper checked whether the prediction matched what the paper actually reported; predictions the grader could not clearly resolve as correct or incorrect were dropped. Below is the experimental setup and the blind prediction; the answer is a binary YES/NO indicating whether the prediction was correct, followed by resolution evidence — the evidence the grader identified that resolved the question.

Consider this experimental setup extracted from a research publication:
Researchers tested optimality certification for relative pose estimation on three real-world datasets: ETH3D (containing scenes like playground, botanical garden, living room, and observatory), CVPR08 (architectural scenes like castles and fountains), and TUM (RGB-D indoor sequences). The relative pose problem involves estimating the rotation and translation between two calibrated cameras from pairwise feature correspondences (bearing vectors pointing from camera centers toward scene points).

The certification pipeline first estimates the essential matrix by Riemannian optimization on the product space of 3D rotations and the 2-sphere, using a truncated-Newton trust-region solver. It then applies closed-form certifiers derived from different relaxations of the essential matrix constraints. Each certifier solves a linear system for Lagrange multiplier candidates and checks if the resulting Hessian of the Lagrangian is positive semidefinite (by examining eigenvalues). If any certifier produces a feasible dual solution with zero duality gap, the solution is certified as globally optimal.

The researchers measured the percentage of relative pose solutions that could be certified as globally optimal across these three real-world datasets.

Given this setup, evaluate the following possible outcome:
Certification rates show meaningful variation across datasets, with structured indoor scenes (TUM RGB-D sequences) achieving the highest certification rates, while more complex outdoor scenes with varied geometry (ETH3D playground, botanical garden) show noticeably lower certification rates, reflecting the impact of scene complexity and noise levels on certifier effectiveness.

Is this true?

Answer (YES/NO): NO